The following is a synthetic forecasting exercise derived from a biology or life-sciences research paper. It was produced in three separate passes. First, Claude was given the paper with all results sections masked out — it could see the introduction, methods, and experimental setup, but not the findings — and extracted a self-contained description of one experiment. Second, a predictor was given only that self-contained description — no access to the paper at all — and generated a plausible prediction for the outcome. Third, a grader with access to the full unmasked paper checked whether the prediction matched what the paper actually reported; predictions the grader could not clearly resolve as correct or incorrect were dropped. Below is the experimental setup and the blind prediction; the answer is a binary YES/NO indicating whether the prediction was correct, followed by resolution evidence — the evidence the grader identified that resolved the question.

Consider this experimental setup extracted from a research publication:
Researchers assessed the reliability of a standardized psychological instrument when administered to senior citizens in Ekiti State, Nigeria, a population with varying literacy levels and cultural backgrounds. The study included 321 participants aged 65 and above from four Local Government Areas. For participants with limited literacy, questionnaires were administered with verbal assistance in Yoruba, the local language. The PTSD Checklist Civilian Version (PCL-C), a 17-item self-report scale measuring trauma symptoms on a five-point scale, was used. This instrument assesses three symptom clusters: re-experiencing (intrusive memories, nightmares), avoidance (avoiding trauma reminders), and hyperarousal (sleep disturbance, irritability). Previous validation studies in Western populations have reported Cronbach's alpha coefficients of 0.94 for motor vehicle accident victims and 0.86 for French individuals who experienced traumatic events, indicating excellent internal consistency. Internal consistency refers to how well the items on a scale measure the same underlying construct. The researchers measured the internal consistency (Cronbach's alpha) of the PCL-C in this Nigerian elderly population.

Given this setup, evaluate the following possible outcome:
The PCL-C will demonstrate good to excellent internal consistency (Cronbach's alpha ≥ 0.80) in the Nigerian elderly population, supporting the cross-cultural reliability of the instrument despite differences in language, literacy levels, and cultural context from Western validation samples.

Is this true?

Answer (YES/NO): YES